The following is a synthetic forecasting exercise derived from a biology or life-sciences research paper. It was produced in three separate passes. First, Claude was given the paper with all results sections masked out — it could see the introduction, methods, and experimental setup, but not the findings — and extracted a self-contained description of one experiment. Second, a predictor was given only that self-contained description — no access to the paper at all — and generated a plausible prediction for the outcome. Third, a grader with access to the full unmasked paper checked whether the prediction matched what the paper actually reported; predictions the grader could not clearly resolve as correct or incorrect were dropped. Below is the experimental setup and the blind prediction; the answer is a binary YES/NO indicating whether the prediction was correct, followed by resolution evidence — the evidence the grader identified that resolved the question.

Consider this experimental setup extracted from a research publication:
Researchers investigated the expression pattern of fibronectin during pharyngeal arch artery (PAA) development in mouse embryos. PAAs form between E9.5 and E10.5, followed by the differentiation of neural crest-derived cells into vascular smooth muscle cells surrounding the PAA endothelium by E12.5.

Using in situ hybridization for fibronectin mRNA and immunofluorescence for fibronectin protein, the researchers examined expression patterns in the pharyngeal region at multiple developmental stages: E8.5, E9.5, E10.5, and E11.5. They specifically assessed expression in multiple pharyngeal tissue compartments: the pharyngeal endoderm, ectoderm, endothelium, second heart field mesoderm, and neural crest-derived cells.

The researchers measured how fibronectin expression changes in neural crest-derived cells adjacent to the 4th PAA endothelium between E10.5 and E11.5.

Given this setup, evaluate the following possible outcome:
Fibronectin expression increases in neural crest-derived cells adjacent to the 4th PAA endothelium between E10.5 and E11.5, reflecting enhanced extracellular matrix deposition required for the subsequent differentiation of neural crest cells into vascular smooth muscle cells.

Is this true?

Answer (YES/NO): YES